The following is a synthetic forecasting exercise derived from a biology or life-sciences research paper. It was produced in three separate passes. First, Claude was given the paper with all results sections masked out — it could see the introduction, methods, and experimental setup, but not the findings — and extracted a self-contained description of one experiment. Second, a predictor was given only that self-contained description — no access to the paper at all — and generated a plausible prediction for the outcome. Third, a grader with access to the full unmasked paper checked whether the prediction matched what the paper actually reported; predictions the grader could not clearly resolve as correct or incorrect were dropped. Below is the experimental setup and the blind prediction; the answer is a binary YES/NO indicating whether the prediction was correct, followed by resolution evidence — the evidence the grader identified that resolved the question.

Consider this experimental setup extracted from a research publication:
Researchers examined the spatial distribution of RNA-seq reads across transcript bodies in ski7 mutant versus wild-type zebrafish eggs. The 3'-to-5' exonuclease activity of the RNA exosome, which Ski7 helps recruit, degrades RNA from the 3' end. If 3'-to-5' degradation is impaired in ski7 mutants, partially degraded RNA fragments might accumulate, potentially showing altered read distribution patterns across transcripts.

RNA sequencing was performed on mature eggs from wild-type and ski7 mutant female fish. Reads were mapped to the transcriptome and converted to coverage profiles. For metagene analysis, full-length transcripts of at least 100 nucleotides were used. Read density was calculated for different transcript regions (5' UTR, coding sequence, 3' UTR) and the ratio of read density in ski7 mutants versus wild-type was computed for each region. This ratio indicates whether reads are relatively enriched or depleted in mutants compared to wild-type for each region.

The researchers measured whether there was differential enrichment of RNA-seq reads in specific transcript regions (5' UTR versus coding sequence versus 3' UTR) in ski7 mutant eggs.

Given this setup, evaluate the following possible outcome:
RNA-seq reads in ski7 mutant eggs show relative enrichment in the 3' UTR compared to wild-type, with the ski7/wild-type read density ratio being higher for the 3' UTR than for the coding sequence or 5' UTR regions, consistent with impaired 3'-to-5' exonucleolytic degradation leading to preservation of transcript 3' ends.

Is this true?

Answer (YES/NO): NO